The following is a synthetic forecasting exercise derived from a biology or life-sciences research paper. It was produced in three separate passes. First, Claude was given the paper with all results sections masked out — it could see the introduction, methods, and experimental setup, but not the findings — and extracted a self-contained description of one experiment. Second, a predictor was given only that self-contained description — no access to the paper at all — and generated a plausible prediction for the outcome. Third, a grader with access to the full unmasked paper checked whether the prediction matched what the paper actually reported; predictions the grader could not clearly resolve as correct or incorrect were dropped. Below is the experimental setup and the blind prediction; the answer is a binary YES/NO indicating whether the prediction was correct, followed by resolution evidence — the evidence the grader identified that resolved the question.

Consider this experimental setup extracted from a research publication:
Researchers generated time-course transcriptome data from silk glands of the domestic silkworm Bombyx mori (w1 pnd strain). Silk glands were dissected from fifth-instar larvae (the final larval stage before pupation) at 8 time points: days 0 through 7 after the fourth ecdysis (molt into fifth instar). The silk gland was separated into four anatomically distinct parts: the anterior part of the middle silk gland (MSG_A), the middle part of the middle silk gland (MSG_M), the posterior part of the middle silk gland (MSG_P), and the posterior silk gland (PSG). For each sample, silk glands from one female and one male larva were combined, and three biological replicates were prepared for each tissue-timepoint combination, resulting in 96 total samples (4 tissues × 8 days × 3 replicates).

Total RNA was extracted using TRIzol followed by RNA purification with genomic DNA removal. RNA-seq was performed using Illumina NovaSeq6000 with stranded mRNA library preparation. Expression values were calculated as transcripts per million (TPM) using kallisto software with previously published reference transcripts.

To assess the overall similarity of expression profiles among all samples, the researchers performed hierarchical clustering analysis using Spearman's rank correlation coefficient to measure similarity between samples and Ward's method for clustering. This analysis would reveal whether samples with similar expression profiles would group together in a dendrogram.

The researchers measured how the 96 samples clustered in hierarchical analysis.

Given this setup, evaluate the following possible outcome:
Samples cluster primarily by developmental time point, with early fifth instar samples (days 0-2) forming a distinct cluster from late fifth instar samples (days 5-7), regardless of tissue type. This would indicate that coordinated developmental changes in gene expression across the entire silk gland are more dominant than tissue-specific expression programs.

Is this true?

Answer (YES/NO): NO